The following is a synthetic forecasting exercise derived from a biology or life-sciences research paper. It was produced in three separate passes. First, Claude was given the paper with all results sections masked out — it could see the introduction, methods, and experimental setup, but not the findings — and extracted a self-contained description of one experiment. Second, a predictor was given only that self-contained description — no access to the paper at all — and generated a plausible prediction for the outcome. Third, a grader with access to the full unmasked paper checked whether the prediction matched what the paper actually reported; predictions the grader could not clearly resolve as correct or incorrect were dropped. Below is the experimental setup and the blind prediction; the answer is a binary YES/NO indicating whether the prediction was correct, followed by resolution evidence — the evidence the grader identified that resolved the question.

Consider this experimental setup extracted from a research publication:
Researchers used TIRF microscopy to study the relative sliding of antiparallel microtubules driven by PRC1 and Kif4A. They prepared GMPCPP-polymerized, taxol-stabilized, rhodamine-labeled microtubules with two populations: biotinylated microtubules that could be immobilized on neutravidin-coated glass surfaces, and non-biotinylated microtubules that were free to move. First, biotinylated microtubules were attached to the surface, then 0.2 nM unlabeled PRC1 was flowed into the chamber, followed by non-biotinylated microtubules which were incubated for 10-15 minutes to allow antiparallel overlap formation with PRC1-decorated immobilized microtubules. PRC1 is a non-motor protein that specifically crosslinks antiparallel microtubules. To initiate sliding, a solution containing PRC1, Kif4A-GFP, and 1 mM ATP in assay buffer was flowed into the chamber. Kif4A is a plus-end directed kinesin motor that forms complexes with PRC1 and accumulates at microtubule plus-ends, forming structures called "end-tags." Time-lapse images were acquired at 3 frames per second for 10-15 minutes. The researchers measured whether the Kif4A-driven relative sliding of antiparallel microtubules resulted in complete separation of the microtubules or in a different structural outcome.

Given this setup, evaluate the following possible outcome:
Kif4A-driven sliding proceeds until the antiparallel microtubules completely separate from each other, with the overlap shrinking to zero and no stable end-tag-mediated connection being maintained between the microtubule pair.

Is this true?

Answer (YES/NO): NO